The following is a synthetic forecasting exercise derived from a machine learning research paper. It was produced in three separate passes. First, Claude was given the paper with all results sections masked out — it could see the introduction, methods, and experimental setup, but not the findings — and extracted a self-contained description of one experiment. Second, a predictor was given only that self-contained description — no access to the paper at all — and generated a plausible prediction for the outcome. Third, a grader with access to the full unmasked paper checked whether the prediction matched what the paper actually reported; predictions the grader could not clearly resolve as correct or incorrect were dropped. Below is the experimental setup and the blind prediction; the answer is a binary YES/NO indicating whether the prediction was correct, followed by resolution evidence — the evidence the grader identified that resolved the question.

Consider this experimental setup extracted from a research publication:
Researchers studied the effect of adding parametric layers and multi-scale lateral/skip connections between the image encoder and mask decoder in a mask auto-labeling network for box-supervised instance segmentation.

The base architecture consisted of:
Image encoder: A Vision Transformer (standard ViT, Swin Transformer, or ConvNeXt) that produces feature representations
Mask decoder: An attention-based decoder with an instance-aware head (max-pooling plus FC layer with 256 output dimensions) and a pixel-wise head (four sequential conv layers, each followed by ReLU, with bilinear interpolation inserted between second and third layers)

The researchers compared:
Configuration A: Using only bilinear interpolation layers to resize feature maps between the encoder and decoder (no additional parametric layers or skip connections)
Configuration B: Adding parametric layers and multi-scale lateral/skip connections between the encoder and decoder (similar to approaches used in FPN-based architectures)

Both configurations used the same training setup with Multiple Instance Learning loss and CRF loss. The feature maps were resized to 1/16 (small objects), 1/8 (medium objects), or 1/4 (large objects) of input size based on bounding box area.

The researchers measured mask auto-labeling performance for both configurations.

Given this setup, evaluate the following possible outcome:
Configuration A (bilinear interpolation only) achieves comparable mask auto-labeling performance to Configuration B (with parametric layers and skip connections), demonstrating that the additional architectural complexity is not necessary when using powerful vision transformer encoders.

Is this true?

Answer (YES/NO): NO